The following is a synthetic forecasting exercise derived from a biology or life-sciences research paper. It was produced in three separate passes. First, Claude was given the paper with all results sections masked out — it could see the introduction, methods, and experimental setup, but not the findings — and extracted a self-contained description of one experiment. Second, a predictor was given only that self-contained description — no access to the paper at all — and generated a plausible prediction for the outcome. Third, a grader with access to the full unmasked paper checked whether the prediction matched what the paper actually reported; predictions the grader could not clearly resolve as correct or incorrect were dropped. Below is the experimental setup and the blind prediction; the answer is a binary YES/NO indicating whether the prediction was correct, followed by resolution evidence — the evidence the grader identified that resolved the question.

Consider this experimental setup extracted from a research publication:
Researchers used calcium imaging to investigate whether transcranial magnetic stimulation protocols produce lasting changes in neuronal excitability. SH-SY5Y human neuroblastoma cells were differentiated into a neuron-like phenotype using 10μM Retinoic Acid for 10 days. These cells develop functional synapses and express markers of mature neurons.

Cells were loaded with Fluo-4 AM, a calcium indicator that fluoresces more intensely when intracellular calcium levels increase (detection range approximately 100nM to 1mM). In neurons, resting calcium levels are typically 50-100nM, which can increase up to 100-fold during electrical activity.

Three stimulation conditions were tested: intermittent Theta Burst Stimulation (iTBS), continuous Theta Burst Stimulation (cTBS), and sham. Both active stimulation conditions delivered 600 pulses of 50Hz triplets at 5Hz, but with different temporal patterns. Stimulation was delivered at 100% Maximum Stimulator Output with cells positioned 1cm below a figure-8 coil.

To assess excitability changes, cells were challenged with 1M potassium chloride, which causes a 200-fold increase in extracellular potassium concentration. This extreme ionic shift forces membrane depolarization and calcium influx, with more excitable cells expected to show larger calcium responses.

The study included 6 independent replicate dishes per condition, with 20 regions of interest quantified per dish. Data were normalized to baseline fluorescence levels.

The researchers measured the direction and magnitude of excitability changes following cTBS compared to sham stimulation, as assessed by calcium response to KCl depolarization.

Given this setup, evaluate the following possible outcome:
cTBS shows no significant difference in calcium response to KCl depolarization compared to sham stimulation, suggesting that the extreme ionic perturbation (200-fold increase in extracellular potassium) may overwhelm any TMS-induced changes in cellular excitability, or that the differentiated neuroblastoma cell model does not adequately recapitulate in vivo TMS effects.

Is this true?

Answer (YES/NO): NO